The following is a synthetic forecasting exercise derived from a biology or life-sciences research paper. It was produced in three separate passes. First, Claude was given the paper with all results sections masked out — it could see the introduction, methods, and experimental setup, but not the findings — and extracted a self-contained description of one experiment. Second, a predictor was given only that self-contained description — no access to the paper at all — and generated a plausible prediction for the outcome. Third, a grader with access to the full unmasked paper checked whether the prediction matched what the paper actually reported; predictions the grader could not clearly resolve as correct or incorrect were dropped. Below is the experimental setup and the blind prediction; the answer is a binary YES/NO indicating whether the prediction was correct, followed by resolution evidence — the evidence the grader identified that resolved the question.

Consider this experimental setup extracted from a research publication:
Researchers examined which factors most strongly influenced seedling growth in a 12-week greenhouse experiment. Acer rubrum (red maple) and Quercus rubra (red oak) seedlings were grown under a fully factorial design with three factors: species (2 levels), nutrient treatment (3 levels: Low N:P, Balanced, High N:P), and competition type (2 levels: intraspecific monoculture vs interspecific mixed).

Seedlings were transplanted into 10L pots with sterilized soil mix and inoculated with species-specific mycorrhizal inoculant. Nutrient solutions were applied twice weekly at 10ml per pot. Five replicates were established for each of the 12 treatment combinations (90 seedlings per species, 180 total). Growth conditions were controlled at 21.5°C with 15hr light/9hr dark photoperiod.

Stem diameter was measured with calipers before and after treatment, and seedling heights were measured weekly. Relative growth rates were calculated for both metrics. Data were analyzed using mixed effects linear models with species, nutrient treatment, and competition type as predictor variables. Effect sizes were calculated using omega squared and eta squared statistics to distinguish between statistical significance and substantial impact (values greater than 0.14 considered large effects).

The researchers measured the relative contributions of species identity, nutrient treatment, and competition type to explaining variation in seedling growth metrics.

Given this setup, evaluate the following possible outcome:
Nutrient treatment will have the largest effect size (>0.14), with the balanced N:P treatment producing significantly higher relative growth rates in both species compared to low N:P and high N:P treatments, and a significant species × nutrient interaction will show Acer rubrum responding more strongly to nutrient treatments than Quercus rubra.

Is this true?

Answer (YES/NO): NO